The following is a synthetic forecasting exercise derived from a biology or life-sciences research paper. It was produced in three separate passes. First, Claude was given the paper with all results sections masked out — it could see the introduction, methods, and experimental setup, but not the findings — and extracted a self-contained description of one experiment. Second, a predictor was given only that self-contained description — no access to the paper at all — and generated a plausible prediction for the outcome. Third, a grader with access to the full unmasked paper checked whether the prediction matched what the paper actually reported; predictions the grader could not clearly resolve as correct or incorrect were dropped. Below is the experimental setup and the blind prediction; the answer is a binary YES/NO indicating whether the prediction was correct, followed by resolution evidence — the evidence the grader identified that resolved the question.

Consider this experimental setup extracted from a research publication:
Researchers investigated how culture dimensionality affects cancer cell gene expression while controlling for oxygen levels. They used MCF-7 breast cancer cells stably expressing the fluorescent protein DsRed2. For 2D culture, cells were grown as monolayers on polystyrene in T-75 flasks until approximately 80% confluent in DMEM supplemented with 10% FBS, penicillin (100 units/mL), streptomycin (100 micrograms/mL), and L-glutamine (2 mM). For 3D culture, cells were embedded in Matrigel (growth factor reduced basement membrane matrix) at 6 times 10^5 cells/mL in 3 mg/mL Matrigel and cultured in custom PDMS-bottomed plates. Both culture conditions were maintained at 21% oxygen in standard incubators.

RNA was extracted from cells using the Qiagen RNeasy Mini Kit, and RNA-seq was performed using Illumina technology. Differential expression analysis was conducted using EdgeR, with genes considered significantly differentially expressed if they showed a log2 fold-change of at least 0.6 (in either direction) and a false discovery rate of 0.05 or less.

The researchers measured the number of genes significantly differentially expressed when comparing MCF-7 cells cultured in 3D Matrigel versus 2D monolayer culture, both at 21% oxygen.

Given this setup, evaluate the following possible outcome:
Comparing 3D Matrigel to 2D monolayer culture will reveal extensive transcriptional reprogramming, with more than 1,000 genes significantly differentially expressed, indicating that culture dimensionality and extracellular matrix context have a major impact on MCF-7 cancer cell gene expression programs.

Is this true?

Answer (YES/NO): YES